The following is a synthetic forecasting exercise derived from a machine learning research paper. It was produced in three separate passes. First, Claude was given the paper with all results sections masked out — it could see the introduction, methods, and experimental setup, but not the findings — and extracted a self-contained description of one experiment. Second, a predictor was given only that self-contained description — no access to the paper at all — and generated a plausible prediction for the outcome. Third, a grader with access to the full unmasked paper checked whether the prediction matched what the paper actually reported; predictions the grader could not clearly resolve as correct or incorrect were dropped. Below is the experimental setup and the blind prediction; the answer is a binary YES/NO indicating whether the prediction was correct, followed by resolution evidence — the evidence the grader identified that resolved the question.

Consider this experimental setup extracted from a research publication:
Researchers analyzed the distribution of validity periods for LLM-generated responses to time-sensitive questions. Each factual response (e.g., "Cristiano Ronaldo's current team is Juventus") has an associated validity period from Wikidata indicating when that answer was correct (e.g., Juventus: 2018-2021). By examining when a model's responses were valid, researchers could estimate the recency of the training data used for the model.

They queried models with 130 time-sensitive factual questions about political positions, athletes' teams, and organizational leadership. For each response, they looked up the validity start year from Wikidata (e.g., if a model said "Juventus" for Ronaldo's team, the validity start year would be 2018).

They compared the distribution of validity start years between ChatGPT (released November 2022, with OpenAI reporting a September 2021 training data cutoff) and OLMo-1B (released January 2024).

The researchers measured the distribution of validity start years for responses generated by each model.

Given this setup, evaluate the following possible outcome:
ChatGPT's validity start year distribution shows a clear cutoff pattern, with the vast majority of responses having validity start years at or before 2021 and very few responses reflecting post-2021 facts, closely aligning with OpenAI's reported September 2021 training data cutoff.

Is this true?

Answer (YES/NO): YES